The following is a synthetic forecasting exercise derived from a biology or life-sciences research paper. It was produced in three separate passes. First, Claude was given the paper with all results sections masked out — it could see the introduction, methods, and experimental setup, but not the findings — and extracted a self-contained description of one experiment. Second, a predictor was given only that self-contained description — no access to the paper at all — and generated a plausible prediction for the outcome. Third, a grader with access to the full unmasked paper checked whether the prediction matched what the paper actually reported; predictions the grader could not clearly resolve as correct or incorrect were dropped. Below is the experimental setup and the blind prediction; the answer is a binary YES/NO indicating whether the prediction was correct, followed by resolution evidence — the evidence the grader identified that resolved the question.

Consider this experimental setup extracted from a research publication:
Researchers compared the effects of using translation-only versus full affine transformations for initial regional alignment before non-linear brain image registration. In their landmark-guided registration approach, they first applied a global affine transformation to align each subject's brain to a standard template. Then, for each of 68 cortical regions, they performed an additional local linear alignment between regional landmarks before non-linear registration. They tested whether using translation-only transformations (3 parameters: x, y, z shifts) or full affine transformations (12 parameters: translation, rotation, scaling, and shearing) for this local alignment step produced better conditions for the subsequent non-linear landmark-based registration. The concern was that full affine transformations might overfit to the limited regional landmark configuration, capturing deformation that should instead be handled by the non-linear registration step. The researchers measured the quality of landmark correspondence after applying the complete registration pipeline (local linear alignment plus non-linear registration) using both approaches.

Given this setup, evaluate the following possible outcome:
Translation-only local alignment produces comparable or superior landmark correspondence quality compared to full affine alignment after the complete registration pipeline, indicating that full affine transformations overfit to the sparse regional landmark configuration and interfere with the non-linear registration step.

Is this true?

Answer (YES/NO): YES